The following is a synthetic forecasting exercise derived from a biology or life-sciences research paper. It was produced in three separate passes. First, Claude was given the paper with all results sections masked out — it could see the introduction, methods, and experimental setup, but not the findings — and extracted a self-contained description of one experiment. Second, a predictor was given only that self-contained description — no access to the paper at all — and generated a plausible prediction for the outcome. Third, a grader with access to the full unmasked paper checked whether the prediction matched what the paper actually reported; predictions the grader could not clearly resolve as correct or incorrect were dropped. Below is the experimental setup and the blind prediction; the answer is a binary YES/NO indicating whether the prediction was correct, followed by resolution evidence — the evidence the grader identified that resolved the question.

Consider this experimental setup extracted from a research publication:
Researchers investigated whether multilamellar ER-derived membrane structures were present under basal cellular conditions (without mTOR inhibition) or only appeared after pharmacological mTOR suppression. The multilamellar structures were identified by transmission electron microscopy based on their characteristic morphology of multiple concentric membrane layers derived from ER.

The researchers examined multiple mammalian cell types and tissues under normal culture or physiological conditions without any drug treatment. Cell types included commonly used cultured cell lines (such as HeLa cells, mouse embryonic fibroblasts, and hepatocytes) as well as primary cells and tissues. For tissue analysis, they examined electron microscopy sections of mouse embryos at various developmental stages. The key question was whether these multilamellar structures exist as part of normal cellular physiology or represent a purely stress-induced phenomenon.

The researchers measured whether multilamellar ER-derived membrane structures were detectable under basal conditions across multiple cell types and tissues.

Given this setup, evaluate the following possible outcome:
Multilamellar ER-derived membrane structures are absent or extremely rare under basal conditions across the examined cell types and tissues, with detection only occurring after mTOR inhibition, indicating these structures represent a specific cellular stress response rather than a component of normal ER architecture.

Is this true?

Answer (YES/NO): NO